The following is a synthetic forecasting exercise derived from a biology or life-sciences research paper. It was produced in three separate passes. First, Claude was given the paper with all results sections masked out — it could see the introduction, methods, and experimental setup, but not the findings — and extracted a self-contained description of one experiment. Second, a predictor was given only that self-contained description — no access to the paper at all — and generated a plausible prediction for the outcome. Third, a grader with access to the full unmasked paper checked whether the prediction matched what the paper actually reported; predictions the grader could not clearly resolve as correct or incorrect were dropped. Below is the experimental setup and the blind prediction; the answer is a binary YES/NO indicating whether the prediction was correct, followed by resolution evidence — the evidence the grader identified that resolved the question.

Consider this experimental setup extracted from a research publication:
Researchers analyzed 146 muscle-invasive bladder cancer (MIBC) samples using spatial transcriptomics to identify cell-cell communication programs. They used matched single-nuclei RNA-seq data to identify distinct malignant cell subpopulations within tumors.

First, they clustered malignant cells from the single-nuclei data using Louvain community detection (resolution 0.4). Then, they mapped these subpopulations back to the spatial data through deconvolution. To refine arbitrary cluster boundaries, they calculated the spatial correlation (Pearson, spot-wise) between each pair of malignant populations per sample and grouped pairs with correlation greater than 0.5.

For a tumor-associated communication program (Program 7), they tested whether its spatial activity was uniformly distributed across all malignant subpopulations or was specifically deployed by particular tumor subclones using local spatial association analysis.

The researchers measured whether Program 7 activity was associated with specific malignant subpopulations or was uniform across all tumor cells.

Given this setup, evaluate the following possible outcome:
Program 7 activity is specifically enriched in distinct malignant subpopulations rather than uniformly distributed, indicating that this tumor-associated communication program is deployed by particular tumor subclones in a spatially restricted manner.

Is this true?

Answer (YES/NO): YES